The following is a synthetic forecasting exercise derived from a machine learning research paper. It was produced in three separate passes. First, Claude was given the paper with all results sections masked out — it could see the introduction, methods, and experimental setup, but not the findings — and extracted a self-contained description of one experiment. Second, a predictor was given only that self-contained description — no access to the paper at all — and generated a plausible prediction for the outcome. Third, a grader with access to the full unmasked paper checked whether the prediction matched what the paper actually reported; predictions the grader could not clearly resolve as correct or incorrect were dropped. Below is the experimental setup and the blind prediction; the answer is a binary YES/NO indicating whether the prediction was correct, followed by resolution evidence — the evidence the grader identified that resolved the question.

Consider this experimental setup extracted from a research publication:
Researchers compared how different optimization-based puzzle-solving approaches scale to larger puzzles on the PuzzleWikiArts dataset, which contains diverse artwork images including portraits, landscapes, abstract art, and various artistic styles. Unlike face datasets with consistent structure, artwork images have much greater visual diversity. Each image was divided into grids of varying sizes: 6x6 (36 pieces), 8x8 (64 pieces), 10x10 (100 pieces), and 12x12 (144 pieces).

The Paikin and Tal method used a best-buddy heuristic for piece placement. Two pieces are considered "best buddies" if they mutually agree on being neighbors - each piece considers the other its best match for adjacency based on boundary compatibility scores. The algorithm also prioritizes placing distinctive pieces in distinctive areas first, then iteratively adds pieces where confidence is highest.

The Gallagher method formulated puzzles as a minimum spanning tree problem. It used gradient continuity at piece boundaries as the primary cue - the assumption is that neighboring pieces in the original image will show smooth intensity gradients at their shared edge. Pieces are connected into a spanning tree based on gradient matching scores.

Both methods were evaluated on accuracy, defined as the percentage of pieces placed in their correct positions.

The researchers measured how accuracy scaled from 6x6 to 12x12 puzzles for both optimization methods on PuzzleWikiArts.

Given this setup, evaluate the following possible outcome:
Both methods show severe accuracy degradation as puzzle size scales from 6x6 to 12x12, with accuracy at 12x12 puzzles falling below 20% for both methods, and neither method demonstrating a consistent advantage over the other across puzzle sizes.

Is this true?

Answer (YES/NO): NO